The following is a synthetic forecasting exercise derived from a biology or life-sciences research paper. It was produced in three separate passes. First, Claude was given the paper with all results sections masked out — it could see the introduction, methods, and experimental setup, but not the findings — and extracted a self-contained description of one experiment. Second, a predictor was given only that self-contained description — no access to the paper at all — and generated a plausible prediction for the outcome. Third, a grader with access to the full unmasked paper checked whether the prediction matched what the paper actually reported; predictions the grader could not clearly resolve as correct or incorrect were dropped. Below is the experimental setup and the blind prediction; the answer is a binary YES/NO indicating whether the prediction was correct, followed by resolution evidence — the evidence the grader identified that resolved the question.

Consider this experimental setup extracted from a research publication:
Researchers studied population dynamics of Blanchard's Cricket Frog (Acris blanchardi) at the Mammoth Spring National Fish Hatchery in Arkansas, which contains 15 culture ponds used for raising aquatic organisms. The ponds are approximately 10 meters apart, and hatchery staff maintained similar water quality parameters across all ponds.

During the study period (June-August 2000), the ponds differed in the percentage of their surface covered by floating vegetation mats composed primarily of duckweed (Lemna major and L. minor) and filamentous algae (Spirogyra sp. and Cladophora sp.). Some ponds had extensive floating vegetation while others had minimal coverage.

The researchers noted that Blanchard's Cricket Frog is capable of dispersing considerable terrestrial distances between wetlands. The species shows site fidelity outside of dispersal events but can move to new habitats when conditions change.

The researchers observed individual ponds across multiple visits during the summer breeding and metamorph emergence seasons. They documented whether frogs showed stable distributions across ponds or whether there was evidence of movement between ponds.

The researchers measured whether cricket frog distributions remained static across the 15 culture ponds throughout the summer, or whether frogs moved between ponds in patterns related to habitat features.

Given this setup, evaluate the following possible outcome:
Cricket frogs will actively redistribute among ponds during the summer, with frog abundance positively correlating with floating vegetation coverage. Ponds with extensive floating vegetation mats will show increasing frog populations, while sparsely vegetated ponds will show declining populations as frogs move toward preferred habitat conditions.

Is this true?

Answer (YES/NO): YES